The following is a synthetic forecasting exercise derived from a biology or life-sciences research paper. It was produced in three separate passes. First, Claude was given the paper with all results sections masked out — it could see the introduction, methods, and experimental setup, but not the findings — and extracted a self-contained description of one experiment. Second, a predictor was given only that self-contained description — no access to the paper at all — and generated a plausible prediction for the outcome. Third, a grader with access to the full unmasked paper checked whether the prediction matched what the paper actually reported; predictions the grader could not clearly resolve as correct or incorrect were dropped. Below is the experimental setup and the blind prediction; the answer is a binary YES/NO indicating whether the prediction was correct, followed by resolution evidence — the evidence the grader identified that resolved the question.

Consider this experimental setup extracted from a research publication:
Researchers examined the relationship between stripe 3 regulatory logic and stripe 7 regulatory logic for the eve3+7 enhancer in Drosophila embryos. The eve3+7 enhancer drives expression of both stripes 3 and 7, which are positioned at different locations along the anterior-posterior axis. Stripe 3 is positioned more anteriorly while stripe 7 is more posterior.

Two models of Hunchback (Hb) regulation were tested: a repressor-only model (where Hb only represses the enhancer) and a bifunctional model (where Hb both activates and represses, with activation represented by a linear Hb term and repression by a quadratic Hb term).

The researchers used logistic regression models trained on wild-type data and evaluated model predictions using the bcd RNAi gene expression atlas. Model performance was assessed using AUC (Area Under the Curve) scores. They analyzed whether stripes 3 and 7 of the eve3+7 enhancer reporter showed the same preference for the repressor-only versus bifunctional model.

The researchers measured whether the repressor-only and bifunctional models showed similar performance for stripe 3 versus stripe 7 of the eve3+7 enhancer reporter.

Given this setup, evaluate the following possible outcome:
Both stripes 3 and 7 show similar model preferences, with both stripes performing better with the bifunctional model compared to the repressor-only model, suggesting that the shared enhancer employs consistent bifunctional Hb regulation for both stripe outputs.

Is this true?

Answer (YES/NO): NO